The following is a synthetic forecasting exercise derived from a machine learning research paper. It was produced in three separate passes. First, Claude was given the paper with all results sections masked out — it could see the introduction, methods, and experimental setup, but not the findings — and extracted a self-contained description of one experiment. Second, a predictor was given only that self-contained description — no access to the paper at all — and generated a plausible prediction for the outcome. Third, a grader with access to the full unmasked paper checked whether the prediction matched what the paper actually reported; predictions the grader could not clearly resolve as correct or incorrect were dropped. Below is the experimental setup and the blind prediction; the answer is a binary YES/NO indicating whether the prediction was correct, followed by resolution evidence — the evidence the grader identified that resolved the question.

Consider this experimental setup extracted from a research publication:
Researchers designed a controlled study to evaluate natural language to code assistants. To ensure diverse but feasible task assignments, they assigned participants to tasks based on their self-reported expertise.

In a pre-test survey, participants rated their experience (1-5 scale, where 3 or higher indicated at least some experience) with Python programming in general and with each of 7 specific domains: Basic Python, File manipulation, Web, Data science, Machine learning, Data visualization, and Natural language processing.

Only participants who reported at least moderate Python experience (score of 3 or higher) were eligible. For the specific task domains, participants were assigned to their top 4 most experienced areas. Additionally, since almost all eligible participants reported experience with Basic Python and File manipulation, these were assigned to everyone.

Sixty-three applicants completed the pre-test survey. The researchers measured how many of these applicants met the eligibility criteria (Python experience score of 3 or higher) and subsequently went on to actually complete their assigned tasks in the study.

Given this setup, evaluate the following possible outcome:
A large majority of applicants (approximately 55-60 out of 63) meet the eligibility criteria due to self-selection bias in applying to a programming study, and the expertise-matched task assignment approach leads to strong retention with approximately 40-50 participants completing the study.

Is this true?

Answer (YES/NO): NO